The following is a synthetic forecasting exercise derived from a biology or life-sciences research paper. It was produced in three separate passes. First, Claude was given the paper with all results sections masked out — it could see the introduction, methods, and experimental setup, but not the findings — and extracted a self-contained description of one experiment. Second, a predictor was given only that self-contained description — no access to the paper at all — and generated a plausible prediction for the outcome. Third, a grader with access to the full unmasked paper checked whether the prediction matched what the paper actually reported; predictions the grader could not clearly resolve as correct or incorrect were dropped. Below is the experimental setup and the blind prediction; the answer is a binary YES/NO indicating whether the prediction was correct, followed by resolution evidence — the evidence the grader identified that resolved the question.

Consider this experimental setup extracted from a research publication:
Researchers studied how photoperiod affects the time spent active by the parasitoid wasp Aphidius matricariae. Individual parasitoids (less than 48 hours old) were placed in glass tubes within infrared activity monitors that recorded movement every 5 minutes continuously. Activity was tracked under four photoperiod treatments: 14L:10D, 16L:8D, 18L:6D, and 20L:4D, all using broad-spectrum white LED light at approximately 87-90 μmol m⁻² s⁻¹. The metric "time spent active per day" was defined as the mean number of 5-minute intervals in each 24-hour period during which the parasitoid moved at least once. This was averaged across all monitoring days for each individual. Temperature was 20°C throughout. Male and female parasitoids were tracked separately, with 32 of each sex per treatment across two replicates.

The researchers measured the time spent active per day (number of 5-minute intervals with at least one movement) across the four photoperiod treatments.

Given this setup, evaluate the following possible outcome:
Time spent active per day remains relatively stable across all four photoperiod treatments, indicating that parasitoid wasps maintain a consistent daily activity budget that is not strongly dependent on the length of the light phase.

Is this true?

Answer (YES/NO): YES